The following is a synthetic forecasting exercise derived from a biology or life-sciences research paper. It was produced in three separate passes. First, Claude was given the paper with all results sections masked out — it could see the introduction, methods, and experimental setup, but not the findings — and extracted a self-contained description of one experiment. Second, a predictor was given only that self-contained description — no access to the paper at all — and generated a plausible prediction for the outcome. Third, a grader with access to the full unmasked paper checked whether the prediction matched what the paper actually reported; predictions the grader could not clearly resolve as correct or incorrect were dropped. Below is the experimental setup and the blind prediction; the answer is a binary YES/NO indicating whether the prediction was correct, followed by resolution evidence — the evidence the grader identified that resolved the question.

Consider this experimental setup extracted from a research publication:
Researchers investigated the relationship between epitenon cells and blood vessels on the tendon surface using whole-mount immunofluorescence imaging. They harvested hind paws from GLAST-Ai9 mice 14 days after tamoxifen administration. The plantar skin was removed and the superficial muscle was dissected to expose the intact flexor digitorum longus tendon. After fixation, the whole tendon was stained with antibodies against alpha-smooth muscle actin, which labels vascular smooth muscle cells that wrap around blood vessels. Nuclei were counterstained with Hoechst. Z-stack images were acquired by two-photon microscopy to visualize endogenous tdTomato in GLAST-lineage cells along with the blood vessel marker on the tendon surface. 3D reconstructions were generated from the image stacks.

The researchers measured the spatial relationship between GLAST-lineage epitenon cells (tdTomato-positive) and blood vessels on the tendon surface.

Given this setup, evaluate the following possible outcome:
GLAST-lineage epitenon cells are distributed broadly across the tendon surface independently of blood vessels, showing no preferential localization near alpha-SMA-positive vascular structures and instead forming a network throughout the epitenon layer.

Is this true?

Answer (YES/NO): NO